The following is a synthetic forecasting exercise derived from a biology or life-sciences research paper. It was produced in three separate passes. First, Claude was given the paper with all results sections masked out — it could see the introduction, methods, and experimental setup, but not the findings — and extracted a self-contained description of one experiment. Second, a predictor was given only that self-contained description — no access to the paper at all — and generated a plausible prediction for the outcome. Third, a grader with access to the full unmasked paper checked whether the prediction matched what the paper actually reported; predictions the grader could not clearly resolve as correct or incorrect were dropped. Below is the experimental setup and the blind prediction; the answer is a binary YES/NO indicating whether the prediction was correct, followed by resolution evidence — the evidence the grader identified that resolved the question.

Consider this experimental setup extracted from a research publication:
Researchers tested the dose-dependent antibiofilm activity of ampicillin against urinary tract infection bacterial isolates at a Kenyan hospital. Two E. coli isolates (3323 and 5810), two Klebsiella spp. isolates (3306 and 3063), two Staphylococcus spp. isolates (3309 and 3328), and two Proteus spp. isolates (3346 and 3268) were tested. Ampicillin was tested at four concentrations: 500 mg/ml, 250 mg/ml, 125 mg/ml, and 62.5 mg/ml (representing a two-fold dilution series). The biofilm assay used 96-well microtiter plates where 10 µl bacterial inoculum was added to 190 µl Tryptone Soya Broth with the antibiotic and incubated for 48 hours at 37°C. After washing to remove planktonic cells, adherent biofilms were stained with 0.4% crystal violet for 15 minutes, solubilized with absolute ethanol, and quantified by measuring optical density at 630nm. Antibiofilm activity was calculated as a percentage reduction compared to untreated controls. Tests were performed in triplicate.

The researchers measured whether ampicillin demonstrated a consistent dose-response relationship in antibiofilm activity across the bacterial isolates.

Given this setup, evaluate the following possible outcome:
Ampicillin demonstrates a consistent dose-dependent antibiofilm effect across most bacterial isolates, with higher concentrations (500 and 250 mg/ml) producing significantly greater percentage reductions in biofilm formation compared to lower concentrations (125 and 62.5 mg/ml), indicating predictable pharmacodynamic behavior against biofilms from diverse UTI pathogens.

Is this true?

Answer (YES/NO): NO